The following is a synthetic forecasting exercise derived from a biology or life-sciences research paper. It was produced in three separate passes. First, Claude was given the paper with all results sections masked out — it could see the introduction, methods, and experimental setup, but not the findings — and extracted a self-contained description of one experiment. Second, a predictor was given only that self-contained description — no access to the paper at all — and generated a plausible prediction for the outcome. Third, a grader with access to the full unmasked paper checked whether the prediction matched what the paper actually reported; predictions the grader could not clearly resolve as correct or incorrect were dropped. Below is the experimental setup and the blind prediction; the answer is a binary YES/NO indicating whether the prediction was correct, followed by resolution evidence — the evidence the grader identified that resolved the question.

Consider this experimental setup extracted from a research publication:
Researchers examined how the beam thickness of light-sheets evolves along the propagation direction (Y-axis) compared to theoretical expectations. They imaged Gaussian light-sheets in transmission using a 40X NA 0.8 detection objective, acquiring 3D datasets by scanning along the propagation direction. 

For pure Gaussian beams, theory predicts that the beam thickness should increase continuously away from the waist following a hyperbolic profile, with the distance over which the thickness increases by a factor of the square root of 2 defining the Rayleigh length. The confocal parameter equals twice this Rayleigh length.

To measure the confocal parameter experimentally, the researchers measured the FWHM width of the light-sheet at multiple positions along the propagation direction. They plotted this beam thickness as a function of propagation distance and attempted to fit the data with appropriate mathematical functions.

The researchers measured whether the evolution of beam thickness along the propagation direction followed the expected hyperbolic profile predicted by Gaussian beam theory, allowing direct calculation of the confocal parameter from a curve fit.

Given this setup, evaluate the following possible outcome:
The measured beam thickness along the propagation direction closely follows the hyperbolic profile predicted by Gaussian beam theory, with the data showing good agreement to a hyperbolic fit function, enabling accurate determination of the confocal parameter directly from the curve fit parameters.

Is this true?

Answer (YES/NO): NO